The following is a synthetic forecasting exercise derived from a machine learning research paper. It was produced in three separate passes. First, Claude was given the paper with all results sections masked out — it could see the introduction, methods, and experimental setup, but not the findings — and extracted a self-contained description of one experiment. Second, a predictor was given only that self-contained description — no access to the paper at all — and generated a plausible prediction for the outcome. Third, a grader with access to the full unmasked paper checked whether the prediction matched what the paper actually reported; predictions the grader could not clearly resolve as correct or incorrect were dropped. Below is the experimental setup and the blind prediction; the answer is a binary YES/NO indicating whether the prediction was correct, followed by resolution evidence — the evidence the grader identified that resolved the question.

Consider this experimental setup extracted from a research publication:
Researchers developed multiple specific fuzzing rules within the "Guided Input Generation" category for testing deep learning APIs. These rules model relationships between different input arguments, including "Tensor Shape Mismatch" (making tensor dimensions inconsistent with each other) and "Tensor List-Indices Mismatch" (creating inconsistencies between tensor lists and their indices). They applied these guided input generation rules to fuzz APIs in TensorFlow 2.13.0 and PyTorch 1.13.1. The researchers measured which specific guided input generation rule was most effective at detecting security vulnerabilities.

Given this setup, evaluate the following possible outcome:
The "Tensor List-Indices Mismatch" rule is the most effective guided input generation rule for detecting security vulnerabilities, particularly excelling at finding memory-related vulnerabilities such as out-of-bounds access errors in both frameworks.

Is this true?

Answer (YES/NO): NO